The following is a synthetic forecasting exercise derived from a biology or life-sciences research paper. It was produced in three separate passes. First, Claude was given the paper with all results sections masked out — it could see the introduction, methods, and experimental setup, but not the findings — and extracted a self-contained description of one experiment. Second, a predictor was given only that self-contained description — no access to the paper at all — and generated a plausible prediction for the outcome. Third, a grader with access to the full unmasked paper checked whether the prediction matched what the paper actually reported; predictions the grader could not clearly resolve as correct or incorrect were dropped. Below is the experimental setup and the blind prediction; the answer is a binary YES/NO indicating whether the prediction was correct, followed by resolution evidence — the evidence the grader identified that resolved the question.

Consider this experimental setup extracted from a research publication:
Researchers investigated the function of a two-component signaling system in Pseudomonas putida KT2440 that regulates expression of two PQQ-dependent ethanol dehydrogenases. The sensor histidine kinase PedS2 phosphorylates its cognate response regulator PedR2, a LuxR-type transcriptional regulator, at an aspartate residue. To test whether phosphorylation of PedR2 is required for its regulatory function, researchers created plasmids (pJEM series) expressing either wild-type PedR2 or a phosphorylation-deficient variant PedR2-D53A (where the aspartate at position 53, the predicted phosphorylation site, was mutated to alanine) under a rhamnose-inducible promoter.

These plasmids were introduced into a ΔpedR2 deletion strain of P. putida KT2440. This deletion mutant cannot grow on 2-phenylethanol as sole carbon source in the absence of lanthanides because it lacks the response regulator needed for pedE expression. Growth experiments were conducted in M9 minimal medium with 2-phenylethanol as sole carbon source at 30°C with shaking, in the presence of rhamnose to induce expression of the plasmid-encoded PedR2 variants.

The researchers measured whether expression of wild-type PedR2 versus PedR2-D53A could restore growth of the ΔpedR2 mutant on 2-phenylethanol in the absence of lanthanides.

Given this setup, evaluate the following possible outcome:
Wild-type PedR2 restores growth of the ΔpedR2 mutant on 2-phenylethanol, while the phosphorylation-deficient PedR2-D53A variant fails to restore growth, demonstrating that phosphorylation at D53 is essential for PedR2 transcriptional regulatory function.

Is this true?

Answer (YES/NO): YES